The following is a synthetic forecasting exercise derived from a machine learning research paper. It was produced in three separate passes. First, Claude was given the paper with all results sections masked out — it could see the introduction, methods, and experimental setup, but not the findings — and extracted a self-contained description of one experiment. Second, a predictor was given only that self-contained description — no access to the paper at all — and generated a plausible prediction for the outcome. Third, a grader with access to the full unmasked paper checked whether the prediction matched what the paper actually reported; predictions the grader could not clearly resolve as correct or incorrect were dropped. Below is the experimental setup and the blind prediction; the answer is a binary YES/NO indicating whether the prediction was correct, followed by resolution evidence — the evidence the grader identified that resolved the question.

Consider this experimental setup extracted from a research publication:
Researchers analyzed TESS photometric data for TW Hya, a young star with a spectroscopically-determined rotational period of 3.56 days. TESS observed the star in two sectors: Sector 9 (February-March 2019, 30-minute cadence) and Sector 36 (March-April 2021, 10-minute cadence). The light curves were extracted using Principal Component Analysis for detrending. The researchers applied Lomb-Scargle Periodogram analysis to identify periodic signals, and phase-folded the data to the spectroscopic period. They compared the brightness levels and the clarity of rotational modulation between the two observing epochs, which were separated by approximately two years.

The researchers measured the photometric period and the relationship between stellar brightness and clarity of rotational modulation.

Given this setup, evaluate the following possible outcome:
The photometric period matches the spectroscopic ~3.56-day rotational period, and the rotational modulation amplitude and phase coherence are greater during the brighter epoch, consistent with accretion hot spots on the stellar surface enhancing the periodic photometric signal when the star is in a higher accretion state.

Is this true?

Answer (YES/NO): NO